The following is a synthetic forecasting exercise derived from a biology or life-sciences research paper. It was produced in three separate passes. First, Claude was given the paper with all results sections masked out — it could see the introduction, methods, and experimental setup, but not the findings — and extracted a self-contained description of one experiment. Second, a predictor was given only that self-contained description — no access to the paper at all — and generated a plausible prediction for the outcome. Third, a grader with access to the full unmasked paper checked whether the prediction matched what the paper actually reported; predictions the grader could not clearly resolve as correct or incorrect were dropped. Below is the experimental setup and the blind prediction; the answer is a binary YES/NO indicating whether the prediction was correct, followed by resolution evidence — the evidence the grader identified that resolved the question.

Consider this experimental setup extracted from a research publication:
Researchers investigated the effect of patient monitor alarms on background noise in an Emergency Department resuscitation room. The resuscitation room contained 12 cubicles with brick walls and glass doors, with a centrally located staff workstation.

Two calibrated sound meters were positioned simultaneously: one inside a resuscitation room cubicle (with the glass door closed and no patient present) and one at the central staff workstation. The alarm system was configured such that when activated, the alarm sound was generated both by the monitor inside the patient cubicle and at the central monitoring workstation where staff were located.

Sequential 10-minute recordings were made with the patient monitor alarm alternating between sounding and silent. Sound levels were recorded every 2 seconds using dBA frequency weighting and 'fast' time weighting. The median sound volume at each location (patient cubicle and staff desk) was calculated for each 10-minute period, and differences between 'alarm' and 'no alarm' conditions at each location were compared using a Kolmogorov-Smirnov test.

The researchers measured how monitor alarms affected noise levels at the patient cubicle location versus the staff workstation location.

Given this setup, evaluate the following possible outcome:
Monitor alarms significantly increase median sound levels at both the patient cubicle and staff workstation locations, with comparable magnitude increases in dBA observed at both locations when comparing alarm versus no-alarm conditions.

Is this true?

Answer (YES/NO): NO